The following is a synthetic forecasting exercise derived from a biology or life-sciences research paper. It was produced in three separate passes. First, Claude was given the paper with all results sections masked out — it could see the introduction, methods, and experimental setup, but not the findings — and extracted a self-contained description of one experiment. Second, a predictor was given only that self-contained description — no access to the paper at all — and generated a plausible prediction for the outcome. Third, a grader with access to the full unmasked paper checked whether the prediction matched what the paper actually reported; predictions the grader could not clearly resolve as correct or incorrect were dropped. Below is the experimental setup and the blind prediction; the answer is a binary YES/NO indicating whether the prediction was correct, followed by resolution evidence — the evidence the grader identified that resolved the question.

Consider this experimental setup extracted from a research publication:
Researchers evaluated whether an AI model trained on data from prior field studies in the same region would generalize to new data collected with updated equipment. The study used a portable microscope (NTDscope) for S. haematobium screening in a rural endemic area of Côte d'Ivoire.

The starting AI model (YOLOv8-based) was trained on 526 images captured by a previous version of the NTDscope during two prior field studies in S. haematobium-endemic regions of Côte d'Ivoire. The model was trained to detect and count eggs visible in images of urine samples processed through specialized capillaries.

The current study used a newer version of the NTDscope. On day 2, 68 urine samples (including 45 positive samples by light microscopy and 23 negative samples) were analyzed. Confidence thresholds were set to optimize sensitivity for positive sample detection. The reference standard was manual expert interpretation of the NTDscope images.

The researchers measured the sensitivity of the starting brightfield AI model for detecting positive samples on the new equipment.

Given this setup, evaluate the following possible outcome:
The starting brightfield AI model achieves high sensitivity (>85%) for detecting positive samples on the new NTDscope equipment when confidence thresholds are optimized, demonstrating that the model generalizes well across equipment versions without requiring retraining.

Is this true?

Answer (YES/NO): NO